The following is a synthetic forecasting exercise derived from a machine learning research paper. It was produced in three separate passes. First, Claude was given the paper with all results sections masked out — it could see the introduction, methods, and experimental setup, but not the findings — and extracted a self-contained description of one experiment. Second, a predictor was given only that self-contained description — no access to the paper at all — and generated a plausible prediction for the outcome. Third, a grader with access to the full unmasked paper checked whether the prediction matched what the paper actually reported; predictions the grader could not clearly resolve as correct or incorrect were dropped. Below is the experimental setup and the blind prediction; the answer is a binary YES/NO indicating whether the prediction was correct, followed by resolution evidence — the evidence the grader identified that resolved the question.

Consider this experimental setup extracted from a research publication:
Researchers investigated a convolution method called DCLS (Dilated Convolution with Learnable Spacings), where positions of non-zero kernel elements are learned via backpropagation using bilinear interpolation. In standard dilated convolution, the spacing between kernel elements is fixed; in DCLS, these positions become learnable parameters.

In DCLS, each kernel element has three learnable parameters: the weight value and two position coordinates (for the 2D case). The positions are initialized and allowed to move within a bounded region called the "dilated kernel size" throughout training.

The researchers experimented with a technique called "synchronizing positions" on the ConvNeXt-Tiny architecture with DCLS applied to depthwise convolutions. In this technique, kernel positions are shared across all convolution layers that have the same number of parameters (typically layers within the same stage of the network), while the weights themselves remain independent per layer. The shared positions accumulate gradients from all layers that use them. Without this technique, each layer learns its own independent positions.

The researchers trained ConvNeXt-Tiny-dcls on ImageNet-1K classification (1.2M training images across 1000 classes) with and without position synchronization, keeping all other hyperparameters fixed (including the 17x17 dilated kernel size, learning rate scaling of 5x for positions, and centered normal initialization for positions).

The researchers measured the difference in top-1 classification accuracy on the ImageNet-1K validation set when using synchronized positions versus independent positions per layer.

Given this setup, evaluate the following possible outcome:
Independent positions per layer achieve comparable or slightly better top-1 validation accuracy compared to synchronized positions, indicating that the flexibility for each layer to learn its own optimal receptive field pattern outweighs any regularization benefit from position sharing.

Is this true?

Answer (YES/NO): NO